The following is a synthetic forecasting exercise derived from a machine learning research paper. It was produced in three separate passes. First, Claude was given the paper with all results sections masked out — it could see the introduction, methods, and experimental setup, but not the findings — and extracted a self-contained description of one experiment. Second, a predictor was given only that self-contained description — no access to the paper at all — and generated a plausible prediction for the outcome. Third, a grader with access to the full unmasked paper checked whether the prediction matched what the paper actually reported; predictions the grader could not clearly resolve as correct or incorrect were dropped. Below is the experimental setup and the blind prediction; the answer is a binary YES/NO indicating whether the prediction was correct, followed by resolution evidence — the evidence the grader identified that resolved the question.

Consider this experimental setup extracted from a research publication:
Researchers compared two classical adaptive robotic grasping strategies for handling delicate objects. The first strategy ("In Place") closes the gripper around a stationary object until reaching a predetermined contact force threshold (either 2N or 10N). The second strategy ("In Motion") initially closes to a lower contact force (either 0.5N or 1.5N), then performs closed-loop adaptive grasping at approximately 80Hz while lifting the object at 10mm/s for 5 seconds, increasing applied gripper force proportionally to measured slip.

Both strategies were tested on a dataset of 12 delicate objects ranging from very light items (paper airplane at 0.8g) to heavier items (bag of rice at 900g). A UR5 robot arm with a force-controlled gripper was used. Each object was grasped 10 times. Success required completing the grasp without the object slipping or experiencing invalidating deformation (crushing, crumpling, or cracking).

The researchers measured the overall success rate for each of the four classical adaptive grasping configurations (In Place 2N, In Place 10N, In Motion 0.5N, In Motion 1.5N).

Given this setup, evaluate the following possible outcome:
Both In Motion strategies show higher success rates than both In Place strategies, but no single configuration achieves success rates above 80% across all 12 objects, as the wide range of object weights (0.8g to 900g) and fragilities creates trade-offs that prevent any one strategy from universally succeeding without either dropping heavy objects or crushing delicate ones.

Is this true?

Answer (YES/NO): YES